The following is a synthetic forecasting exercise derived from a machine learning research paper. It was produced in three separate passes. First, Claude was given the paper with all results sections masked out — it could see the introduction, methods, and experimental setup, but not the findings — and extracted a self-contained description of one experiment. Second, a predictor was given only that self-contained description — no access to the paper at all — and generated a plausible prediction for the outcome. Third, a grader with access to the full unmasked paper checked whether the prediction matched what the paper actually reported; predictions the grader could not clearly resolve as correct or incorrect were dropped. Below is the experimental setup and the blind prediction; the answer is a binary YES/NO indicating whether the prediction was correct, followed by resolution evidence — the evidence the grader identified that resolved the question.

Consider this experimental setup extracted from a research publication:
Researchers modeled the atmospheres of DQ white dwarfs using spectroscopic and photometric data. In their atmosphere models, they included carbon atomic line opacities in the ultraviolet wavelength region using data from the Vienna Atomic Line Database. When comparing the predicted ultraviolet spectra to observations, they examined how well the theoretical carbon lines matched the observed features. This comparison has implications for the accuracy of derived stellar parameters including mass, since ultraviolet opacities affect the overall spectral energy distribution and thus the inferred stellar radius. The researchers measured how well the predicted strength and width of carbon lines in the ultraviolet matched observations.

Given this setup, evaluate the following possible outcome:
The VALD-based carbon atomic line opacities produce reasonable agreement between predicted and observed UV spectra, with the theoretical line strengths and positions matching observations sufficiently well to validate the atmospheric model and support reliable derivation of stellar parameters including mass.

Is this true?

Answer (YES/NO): NO